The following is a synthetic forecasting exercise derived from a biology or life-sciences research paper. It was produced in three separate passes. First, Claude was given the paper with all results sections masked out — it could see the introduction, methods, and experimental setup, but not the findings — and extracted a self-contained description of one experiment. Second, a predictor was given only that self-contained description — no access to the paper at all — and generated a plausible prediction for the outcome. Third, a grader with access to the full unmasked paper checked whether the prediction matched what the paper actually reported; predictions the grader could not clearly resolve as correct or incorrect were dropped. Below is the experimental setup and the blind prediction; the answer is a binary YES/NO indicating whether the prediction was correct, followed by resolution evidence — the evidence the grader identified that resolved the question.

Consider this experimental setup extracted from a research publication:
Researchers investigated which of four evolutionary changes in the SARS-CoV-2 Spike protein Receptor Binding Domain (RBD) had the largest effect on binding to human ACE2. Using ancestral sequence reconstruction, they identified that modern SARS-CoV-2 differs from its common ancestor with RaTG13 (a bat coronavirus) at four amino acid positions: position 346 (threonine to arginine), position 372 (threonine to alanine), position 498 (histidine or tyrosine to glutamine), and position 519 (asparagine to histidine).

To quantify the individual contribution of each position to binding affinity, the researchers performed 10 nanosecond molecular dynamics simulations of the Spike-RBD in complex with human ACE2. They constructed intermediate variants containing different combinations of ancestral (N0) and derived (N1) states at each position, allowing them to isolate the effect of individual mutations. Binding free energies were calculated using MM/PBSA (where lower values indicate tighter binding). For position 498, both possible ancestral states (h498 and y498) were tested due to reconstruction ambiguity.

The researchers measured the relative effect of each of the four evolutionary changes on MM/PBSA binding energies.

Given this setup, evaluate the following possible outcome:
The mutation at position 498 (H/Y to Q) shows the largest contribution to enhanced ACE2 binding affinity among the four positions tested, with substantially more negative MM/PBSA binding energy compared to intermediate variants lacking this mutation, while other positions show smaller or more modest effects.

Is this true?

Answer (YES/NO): NO